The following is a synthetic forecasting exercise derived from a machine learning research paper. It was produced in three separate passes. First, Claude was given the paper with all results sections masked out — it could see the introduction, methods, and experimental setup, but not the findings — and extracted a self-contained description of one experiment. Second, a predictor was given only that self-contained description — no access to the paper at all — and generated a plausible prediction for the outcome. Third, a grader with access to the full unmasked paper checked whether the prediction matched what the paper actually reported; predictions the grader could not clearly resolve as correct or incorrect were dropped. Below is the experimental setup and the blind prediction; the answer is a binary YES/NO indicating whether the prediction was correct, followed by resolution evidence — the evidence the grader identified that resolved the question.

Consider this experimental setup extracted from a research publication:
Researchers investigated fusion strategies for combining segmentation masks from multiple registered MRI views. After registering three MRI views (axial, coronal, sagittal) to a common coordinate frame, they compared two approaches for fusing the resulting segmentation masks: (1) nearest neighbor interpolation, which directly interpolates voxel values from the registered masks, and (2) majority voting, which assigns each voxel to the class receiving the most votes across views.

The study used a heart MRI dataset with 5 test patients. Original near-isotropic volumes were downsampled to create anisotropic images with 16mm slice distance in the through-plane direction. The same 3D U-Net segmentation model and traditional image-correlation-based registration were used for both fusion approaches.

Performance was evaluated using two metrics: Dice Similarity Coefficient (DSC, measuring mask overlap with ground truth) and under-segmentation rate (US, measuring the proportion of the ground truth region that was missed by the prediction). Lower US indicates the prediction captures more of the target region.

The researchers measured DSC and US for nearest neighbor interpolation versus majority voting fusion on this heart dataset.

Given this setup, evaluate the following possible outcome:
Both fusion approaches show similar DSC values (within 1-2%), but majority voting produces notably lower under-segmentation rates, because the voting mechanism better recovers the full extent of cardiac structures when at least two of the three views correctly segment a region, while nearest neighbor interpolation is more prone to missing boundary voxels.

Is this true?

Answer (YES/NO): NO